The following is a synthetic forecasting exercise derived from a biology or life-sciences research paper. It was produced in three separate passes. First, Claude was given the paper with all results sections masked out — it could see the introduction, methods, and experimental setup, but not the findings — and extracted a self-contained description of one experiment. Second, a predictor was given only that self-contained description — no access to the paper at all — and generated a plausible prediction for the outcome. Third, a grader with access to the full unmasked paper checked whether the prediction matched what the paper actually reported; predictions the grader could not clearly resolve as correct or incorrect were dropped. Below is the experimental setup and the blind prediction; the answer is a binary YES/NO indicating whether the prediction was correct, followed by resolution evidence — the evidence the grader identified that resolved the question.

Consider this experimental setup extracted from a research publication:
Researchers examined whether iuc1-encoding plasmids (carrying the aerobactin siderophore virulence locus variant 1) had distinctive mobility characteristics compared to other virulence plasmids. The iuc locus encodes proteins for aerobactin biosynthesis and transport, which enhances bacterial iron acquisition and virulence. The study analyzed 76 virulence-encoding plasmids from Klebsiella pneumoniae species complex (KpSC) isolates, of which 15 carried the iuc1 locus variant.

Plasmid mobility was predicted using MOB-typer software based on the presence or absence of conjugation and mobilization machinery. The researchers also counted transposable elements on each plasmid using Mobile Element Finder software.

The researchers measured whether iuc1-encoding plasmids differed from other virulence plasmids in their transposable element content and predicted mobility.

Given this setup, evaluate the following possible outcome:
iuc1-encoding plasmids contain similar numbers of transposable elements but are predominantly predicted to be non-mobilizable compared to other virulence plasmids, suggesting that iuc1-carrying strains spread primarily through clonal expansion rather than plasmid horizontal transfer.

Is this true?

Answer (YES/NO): NO